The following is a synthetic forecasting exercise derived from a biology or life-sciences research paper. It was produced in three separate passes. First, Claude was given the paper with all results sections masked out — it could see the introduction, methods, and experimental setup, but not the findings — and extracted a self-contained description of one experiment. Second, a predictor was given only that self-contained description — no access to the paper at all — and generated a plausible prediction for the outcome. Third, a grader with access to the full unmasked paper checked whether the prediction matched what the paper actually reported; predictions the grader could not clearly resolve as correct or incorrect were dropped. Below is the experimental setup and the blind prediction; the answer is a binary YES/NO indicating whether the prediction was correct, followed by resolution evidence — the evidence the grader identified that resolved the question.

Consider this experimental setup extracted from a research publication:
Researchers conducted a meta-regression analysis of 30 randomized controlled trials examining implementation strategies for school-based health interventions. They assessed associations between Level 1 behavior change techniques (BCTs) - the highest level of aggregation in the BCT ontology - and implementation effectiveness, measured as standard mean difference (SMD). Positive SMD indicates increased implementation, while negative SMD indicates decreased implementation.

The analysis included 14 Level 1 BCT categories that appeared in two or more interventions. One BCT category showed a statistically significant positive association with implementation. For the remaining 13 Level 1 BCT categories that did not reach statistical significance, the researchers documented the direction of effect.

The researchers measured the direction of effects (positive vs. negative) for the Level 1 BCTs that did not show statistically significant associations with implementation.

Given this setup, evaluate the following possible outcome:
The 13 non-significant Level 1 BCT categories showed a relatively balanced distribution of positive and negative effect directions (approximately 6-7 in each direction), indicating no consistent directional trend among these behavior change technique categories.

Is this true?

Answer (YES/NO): YES